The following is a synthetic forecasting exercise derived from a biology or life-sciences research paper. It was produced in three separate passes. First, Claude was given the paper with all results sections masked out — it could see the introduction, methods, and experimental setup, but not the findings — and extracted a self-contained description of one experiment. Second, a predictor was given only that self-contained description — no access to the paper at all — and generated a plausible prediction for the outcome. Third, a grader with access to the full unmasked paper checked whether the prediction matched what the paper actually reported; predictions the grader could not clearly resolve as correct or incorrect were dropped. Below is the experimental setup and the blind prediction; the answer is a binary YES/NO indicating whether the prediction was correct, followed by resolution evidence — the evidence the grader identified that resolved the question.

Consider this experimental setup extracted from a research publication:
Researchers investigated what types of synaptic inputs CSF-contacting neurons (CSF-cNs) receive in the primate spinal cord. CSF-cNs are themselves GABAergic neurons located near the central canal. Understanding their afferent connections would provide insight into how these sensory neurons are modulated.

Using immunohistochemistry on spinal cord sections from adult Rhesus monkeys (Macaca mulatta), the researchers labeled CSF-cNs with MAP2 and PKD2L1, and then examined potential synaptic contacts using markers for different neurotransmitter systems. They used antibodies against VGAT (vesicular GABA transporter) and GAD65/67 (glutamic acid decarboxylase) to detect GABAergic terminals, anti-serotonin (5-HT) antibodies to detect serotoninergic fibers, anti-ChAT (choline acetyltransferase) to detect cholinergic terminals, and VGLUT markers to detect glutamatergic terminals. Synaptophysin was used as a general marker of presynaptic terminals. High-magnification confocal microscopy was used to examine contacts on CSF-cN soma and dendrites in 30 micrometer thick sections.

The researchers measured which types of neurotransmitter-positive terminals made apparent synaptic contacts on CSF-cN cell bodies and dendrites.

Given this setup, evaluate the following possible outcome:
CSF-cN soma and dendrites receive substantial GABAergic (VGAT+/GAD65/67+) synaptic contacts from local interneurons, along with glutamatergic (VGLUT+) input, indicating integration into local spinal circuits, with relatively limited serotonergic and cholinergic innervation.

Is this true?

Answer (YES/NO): NO